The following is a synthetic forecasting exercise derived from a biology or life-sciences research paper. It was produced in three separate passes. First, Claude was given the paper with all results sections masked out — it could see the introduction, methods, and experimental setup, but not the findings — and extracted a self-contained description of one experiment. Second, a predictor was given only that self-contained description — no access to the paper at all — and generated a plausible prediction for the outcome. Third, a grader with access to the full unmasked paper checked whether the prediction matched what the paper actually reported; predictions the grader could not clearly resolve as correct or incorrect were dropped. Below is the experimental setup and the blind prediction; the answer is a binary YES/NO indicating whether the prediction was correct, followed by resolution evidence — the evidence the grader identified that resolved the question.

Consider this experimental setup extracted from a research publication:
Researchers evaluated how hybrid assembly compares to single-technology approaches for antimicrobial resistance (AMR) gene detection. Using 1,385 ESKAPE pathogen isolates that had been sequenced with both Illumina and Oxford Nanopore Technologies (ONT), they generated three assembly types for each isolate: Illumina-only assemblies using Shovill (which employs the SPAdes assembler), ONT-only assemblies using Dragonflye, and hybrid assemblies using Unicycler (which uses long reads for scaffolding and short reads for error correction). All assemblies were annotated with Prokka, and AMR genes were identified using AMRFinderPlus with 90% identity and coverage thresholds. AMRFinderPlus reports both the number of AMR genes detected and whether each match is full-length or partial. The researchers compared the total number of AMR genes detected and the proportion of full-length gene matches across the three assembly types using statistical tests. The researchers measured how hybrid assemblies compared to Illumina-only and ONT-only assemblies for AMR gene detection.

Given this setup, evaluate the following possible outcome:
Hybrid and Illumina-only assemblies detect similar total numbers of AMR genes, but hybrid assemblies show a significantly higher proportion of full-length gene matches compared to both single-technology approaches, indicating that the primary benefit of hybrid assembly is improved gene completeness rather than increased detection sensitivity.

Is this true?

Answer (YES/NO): NO